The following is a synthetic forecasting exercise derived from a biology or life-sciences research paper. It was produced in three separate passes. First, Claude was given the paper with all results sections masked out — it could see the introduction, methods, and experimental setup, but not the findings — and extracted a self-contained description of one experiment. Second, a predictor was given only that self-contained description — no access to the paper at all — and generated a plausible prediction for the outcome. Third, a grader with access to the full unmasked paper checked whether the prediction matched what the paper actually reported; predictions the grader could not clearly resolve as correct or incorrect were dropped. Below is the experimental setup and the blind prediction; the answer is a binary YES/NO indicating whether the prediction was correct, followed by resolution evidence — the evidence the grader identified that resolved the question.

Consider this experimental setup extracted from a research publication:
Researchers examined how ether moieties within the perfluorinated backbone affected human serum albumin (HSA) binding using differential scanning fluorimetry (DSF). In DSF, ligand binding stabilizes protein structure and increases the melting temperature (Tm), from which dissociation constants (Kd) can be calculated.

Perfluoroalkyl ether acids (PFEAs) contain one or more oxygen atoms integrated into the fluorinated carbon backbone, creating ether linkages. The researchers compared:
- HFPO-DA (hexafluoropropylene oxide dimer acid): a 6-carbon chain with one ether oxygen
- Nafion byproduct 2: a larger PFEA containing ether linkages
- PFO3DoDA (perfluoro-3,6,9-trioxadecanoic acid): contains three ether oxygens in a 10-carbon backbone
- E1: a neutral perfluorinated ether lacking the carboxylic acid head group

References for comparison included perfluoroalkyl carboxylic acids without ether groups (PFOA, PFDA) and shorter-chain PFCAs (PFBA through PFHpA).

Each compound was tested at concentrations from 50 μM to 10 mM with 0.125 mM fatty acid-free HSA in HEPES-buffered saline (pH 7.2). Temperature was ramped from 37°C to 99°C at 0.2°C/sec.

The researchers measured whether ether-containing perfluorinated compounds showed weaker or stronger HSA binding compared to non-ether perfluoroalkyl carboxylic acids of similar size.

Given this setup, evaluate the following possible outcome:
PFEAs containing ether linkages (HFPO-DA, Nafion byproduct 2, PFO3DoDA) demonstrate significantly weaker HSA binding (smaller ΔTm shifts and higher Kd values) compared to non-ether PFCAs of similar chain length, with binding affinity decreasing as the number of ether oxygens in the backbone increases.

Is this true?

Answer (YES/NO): NO